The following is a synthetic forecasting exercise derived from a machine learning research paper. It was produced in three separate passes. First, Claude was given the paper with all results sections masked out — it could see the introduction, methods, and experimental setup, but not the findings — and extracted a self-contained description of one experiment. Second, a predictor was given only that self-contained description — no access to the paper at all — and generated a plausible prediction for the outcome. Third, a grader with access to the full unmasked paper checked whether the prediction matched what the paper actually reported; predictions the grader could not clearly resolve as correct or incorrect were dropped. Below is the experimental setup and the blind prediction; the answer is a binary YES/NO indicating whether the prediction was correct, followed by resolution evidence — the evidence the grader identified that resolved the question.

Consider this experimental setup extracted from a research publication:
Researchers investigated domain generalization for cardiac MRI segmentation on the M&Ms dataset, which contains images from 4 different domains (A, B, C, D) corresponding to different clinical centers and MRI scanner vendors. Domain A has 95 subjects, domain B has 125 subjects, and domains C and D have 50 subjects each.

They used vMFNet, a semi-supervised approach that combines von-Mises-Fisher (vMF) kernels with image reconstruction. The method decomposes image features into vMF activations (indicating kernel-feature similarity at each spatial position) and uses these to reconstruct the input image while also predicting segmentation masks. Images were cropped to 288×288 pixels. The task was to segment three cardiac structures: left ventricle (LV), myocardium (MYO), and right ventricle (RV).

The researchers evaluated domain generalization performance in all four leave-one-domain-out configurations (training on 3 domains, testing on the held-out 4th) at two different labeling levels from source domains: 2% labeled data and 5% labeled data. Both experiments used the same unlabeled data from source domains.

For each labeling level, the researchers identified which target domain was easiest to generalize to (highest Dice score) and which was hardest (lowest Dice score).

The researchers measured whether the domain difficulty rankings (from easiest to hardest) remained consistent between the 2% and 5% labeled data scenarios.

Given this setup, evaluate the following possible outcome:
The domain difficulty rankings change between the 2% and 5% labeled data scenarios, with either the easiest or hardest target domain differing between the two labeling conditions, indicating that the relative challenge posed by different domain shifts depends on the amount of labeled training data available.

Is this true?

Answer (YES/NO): NO